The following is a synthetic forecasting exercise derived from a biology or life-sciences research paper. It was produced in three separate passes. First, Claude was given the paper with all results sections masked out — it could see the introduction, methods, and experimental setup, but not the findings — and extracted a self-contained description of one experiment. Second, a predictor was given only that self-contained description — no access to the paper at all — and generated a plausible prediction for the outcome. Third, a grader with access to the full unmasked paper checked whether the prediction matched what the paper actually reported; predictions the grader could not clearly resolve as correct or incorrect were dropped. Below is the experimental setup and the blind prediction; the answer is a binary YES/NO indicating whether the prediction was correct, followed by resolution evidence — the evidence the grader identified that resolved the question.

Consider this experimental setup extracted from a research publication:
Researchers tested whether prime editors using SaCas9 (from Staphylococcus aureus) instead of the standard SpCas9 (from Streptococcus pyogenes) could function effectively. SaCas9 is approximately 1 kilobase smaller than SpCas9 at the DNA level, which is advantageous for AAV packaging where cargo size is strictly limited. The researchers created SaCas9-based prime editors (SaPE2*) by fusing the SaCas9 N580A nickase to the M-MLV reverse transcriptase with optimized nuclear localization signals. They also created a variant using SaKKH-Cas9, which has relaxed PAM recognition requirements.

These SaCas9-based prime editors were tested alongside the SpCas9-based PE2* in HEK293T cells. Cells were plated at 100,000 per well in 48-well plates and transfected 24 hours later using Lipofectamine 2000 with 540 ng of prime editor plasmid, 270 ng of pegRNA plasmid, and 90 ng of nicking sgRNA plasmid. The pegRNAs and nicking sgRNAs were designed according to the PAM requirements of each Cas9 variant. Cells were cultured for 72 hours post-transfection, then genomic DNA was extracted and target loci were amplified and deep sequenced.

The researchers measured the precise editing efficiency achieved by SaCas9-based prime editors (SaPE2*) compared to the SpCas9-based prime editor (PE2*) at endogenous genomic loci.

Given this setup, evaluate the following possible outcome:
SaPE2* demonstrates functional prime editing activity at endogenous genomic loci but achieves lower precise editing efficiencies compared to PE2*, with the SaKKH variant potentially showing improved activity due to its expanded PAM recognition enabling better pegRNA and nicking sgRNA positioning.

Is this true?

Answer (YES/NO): NO